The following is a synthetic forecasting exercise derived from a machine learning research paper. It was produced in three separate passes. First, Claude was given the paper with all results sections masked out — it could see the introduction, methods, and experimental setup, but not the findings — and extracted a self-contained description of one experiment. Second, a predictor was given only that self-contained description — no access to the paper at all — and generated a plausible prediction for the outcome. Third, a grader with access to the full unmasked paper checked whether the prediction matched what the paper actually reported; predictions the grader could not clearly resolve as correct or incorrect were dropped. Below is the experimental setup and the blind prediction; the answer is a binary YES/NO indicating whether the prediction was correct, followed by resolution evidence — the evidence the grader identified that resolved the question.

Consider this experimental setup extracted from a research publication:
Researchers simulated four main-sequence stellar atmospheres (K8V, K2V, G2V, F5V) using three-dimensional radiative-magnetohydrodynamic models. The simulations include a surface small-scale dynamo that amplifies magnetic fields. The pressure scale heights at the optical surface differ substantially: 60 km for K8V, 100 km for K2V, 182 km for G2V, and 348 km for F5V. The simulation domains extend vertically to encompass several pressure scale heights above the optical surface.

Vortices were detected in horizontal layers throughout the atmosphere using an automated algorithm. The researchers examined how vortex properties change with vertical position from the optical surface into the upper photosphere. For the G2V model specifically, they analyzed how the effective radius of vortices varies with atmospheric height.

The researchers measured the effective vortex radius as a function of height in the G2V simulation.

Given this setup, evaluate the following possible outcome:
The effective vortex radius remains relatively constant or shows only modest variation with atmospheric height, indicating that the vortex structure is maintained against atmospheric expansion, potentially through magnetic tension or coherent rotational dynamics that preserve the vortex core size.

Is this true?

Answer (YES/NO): YES